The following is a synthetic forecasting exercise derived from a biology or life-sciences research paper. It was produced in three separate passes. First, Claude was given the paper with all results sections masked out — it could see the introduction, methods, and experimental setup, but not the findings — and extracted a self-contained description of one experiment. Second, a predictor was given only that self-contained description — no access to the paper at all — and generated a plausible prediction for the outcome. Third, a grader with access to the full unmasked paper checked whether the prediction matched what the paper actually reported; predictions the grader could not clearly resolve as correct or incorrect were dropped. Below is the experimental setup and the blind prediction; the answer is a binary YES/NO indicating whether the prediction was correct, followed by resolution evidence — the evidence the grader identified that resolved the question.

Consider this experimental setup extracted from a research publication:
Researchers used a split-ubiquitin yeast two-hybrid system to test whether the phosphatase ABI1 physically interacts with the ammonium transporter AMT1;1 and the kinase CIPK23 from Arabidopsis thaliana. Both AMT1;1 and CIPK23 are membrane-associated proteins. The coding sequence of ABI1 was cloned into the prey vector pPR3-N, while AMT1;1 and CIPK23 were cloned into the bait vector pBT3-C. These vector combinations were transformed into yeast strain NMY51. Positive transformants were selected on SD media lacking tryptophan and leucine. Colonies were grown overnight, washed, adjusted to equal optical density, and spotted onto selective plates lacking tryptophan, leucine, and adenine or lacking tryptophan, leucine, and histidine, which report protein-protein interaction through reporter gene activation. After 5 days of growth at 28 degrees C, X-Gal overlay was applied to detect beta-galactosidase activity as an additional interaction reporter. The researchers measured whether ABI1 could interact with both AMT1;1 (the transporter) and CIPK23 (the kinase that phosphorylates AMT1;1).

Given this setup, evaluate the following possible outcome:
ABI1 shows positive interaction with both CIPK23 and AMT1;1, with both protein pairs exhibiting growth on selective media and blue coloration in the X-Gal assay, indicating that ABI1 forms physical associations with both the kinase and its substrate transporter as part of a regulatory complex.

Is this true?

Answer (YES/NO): YES